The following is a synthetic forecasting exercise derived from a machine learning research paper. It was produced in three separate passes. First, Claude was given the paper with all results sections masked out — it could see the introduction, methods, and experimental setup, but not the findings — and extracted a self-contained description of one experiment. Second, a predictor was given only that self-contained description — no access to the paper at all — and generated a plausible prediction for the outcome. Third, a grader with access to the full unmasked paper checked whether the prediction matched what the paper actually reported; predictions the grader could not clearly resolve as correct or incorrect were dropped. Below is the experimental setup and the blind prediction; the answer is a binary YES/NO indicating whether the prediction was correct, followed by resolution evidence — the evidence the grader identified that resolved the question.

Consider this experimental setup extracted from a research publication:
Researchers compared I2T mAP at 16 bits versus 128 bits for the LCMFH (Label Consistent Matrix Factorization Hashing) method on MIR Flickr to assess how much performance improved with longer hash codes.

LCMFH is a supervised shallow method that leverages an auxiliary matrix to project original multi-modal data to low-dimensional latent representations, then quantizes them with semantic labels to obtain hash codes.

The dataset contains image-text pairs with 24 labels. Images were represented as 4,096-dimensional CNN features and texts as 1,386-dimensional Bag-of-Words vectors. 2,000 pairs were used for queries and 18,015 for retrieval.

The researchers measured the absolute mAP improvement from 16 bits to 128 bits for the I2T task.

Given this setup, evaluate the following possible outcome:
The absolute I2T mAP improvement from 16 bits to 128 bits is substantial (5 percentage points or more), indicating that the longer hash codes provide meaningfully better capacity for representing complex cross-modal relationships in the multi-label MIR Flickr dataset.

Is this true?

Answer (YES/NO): NO